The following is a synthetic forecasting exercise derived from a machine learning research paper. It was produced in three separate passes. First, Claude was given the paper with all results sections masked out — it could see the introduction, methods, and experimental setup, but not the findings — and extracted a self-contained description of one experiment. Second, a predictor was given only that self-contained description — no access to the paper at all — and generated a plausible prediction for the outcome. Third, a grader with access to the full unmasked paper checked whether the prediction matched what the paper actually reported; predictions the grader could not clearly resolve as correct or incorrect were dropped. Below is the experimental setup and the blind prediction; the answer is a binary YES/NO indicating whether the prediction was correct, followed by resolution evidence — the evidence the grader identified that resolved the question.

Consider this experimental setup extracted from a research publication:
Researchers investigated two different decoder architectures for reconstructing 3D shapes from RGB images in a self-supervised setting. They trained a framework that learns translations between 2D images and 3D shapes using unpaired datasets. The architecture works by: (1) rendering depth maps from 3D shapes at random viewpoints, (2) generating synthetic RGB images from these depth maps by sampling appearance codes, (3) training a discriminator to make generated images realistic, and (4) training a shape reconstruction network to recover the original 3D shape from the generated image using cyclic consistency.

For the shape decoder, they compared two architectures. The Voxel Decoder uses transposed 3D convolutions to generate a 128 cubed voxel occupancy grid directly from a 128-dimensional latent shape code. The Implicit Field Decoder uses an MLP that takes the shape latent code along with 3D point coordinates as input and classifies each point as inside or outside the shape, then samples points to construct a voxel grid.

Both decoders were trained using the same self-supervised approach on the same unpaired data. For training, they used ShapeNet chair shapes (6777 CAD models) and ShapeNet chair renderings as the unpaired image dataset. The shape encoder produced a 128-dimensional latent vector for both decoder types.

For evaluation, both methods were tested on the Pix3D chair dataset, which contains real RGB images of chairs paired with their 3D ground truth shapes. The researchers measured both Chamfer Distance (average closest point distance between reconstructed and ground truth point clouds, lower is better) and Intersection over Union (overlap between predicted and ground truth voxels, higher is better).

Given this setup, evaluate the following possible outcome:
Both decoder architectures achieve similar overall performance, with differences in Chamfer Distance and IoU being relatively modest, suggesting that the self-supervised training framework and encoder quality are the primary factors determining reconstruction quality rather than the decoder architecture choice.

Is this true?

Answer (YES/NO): NO